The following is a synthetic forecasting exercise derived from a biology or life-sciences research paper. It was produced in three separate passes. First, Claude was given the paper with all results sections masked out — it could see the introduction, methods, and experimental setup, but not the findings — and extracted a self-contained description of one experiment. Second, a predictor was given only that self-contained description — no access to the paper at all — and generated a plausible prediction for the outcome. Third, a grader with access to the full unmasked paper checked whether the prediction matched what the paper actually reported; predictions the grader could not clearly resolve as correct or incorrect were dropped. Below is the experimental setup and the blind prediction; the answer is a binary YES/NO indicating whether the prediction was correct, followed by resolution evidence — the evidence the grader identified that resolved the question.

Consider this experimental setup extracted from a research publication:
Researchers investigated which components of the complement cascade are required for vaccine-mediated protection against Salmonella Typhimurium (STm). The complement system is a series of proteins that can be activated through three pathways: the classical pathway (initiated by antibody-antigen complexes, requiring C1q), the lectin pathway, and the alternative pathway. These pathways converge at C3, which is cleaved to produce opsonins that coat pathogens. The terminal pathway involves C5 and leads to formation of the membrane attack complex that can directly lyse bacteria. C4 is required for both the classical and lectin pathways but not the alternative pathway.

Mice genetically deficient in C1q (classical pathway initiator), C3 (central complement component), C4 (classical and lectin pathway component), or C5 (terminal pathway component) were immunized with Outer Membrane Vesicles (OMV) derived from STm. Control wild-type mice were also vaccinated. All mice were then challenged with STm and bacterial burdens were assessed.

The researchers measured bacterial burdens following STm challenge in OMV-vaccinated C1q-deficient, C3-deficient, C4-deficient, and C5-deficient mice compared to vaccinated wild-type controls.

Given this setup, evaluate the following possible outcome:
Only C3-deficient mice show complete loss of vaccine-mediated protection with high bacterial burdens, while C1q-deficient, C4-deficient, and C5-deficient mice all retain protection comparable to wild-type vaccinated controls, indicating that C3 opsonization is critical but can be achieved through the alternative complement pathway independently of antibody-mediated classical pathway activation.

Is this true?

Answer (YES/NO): YES